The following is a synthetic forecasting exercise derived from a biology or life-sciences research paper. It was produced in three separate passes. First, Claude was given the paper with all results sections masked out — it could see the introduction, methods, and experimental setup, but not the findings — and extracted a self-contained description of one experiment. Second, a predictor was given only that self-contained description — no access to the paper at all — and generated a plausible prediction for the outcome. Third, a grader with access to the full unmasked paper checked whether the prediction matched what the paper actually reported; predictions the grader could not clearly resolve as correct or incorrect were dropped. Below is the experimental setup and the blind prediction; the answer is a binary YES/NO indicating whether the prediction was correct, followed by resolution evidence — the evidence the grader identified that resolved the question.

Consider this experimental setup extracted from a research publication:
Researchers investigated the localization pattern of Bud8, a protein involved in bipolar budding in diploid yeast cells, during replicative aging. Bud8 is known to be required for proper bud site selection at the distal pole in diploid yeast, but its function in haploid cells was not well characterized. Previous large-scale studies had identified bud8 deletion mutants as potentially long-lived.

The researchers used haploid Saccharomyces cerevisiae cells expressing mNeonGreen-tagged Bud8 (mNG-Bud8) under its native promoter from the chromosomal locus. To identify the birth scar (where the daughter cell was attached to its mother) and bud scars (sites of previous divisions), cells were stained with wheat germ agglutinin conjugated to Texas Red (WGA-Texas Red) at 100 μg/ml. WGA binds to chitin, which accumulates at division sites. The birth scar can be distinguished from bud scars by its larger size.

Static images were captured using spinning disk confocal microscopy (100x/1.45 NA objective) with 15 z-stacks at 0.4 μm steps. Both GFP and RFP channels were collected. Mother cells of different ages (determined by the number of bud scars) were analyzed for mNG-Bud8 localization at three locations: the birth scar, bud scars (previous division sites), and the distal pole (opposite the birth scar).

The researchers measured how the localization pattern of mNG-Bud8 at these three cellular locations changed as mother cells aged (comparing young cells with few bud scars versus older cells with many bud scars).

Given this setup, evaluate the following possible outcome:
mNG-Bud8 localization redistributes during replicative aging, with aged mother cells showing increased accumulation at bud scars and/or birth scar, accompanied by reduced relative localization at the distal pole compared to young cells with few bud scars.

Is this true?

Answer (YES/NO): YES